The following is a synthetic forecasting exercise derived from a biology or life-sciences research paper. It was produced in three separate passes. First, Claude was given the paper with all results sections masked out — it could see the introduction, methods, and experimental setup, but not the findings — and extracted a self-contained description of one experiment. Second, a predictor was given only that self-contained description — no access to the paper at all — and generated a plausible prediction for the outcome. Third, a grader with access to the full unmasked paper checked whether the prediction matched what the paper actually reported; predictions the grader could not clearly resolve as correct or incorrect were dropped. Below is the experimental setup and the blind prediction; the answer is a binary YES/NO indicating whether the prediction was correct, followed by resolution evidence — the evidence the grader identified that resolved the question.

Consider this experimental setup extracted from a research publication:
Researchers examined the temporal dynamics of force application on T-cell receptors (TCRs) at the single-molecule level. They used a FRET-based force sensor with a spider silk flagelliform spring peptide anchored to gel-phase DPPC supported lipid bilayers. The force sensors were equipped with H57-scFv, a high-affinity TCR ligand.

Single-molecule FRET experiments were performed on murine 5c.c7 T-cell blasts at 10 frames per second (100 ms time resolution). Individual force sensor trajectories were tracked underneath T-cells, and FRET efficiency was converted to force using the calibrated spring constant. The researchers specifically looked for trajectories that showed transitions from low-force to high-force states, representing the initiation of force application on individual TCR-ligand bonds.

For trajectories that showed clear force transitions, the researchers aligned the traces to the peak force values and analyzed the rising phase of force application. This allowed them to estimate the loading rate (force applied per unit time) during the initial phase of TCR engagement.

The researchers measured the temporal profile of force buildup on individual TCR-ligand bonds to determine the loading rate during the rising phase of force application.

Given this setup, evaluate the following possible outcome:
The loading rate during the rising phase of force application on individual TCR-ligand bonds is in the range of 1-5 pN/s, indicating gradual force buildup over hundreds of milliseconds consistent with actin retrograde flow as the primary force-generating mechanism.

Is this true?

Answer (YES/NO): NO